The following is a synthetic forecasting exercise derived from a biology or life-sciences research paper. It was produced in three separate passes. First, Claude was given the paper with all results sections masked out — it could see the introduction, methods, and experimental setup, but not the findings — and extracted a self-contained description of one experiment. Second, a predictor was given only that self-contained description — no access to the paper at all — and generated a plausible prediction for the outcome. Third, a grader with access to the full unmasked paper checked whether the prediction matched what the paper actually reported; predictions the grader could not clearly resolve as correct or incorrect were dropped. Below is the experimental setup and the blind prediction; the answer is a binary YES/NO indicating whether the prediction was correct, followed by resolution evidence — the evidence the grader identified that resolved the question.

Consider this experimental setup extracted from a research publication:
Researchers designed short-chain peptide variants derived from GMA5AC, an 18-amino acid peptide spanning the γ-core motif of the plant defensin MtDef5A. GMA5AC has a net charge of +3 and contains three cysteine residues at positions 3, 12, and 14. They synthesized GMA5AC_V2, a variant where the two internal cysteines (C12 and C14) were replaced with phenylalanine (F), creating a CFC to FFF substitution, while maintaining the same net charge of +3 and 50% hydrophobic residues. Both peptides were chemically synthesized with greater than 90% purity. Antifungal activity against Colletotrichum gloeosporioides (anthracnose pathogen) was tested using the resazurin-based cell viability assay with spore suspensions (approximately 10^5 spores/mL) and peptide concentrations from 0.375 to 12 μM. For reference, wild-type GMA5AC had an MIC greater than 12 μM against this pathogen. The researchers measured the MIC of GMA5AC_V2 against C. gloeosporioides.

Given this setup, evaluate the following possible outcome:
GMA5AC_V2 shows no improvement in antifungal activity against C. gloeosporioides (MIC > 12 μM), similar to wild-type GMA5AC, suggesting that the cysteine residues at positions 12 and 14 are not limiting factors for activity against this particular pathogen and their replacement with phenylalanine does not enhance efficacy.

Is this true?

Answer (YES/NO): NO